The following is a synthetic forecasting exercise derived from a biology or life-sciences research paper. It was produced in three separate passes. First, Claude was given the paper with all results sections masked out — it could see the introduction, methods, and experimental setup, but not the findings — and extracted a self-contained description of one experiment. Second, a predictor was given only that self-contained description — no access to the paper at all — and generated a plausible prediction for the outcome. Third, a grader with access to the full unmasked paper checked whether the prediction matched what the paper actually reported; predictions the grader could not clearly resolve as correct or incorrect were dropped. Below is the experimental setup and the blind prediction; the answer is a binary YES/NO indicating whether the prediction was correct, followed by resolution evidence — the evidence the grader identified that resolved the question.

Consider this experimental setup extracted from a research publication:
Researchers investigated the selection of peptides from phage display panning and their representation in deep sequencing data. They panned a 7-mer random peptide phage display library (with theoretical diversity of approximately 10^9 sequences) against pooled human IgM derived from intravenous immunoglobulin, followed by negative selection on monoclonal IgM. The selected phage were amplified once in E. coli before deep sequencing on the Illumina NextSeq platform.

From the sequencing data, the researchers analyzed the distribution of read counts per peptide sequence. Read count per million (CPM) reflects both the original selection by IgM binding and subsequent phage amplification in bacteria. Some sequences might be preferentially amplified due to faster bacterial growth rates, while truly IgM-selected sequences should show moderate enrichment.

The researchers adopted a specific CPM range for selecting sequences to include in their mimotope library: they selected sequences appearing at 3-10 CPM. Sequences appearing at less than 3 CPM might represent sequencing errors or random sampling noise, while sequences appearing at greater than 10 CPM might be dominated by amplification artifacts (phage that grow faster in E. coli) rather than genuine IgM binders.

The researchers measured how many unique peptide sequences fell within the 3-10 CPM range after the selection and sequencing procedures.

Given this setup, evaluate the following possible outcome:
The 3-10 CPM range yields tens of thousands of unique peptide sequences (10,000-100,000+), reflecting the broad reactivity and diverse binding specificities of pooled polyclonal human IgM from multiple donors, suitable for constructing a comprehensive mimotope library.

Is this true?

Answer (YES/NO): YES